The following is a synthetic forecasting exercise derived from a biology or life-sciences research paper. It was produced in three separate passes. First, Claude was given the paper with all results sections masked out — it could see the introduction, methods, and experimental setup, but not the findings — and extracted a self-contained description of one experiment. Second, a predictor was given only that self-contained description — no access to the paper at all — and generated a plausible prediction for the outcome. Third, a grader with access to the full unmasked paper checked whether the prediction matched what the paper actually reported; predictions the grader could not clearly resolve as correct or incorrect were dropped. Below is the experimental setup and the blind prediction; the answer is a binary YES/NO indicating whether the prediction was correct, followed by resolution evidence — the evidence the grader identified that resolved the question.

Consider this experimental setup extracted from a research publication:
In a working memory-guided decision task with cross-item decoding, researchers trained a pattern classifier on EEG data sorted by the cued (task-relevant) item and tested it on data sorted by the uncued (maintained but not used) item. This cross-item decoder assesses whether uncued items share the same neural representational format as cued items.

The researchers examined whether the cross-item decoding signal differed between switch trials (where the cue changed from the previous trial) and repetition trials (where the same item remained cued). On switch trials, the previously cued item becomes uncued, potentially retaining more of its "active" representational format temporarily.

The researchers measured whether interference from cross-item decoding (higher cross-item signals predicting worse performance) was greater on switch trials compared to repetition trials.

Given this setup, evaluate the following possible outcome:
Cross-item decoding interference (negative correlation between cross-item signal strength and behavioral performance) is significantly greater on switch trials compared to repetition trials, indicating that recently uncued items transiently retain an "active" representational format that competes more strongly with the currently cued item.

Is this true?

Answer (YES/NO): YES